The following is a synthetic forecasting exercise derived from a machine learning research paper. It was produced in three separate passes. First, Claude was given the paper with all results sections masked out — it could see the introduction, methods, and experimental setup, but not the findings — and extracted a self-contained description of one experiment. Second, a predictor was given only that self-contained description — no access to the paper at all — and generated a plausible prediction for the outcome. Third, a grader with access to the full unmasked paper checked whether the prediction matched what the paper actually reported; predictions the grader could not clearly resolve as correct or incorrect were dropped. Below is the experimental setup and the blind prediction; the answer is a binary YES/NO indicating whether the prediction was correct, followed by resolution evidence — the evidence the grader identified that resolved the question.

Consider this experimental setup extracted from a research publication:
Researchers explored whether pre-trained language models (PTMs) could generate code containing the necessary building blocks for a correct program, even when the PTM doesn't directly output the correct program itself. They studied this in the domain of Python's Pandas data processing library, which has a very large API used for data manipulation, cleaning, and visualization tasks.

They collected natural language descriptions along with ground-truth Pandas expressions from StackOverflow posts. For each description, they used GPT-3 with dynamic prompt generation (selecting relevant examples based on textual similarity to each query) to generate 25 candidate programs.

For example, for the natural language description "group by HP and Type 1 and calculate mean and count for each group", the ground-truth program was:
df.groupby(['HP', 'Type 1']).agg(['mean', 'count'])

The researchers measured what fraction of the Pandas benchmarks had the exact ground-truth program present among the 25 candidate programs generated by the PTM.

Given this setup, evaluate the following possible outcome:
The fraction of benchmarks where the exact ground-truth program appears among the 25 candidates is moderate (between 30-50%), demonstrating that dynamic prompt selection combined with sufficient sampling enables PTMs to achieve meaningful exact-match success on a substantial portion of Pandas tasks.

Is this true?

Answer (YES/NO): YES